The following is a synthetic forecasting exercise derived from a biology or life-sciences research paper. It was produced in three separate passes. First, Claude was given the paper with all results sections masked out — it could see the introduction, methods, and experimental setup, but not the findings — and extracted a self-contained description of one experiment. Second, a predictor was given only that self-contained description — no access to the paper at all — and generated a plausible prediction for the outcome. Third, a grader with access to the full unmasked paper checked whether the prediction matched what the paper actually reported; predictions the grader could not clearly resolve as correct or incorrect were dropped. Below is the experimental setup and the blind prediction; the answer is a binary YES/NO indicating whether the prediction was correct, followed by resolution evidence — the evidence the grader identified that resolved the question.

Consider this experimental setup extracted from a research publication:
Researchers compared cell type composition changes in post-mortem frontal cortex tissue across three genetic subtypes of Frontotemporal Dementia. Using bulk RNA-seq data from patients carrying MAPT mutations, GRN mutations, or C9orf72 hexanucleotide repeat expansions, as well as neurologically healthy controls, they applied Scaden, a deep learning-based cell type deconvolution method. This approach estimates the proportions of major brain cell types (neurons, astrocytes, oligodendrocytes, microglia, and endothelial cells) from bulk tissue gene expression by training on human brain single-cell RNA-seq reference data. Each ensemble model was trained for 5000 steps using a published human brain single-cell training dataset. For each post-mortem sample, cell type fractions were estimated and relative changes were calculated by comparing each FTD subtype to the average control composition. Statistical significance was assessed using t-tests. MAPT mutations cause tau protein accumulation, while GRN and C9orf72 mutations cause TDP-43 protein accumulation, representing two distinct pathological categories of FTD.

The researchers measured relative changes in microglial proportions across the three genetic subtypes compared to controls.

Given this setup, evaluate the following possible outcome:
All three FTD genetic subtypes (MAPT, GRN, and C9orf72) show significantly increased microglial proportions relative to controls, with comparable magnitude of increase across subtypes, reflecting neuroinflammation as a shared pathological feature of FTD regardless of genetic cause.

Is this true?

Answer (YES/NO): NO